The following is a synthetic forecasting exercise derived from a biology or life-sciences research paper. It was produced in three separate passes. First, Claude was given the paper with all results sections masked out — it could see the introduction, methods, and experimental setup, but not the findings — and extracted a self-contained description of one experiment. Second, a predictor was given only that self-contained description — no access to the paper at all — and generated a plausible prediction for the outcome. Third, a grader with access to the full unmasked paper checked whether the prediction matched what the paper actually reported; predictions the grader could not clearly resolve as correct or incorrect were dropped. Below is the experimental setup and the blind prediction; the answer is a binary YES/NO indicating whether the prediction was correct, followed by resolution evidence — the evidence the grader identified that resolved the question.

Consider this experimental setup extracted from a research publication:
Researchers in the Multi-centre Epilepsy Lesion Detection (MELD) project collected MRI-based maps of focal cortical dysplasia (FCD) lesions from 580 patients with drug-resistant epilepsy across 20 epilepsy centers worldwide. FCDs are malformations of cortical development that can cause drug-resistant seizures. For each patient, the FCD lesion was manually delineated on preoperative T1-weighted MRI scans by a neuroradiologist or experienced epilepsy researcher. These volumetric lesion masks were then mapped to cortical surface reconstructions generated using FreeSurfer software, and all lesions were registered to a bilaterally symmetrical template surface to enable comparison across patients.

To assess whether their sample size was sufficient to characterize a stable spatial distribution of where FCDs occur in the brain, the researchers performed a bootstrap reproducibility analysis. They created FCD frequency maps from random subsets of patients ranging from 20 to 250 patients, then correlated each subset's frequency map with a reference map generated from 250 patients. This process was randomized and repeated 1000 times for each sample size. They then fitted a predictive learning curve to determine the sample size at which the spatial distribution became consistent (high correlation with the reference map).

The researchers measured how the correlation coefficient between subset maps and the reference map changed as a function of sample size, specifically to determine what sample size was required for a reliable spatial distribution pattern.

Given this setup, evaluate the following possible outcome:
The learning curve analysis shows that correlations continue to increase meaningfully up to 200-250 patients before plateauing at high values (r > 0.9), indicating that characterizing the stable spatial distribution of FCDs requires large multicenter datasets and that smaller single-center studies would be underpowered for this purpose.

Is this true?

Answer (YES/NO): NO